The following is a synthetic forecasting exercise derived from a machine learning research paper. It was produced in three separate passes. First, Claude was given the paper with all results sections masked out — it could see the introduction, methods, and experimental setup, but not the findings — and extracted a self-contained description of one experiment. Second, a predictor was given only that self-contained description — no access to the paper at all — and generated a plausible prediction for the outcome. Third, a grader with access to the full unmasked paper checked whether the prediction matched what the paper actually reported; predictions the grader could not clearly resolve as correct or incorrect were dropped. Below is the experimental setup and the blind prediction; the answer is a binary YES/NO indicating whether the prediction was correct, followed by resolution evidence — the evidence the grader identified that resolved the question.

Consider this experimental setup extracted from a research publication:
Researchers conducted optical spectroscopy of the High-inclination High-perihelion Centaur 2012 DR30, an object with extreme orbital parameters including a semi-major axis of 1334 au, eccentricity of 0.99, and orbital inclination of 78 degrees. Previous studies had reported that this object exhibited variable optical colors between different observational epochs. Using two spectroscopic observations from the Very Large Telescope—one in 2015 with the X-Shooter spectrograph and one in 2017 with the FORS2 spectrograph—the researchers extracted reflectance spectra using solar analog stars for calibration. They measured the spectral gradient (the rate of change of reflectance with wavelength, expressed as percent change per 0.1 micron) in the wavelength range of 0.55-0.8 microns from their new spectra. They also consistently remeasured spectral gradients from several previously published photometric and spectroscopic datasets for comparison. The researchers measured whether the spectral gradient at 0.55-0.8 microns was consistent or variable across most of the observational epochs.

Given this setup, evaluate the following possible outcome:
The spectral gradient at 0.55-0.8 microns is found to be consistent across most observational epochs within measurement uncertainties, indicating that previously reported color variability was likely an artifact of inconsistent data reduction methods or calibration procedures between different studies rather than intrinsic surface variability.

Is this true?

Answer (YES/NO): YES